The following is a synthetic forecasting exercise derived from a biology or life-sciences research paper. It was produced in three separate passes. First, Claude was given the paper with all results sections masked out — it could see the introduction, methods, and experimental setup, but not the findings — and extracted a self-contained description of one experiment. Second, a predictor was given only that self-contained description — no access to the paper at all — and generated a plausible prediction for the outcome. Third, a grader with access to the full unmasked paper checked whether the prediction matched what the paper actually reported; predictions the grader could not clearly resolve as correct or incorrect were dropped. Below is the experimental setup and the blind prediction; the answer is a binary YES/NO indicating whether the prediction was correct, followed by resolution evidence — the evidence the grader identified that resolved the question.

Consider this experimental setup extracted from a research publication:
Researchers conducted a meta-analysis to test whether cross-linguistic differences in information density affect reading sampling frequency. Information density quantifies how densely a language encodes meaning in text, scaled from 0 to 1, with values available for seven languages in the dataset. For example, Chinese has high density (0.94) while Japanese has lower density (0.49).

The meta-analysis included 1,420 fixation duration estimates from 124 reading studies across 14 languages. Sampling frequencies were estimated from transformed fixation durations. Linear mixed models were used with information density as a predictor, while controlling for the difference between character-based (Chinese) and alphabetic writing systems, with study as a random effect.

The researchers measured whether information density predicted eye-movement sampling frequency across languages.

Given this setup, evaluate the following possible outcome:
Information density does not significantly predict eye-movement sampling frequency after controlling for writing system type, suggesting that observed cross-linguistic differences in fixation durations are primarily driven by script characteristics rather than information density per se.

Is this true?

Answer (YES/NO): YES